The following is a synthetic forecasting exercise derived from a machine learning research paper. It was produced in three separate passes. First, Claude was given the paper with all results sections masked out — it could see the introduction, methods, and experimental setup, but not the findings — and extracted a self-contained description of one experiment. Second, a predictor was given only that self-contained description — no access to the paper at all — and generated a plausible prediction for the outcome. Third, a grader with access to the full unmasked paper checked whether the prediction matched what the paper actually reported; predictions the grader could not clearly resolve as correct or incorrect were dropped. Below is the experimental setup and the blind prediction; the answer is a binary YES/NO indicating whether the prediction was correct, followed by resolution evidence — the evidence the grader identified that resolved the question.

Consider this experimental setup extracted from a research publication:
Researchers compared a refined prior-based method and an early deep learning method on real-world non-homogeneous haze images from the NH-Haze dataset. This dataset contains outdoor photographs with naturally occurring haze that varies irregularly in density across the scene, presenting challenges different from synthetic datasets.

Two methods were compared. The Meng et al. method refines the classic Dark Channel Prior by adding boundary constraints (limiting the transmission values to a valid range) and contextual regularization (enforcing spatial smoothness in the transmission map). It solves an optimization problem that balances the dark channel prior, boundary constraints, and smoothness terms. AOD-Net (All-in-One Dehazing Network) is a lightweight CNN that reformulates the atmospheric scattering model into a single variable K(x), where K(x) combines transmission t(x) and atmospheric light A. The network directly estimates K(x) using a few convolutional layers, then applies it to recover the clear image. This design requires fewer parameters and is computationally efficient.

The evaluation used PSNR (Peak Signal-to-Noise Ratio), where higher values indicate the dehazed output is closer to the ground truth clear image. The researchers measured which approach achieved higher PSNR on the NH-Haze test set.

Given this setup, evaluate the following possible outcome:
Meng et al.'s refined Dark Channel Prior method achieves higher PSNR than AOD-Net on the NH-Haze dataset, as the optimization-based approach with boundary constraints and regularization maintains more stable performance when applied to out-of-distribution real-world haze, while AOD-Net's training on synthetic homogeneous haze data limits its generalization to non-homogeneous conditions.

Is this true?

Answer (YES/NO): YES